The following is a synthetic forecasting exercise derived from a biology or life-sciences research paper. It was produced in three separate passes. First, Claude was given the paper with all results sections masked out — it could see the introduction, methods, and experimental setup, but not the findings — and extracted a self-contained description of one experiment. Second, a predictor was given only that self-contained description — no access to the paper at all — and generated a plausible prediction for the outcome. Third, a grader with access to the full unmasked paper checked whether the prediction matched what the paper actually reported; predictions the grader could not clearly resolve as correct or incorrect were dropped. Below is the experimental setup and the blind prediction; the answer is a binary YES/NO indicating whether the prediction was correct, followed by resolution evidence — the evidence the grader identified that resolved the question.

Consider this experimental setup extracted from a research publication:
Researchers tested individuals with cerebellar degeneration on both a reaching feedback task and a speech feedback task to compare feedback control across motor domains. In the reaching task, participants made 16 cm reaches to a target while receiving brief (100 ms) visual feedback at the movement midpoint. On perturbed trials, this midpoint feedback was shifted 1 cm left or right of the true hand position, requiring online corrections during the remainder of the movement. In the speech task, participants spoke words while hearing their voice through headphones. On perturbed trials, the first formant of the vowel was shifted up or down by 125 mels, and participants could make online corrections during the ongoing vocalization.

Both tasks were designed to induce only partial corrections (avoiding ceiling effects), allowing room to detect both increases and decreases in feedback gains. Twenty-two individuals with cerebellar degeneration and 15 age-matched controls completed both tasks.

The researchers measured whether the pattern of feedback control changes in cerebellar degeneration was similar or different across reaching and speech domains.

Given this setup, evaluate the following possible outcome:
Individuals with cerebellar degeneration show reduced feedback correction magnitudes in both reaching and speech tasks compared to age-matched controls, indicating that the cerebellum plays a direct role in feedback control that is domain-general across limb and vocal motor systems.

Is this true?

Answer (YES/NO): NO